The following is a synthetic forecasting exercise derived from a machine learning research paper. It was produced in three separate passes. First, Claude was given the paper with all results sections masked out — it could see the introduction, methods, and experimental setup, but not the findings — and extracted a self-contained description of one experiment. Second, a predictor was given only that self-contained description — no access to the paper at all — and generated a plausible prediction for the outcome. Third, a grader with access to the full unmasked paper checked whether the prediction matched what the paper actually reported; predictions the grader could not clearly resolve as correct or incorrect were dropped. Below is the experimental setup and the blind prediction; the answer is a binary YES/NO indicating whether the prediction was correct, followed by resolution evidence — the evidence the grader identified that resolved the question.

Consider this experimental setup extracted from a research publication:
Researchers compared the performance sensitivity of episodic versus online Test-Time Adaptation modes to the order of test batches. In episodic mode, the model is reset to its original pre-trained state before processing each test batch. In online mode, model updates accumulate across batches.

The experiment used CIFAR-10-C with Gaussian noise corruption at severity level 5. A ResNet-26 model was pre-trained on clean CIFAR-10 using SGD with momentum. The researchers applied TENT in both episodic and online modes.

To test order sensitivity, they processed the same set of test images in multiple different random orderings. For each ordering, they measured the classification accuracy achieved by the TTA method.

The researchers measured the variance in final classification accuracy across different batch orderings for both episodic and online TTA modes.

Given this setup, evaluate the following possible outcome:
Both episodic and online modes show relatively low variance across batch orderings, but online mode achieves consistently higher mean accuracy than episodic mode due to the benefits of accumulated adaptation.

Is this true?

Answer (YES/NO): YES